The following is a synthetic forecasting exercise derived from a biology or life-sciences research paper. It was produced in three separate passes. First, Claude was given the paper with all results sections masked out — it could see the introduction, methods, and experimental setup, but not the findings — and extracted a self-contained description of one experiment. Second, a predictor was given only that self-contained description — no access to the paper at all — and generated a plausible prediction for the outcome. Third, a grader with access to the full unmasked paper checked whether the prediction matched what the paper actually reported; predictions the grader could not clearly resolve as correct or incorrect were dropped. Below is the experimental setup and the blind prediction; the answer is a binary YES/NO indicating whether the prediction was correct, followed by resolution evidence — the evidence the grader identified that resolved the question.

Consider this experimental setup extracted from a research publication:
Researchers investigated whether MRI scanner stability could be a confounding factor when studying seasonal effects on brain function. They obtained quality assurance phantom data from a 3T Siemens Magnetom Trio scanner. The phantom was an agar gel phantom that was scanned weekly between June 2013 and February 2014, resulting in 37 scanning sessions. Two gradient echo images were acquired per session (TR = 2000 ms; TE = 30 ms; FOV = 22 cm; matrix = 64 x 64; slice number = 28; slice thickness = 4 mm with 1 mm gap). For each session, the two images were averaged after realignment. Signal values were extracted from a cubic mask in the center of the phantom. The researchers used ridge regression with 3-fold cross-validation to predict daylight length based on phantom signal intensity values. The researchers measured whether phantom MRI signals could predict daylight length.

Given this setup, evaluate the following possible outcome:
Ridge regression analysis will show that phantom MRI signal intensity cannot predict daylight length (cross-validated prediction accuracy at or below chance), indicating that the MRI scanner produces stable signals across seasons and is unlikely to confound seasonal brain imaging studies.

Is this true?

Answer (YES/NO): NO